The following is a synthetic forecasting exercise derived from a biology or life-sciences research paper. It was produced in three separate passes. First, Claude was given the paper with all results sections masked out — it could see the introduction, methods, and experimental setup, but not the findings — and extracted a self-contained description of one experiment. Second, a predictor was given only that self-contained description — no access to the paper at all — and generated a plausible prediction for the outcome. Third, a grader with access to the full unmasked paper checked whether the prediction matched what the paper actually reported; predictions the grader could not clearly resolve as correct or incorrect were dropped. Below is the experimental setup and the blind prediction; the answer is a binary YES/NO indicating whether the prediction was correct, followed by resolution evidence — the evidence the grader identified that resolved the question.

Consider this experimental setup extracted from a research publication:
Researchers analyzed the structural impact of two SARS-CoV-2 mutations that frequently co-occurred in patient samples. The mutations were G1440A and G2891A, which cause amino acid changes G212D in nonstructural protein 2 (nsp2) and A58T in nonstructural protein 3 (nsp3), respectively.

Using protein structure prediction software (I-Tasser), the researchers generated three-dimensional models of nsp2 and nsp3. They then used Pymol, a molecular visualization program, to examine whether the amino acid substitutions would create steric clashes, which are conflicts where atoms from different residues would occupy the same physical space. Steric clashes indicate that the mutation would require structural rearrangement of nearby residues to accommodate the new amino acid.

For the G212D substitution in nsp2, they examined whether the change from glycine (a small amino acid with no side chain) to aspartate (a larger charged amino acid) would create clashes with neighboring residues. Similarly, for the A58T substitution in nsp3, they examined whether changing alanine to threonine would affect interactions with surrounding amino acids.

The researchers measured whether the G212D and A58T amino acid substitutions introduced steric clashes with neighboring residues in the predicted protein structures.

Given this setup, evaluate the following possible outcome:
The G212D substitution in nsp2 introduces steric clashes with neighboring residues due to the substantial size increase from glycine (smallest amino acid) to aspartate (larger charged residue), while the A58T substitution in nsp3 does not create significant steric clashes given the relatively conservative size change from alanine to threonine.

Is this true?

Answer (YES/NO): NO